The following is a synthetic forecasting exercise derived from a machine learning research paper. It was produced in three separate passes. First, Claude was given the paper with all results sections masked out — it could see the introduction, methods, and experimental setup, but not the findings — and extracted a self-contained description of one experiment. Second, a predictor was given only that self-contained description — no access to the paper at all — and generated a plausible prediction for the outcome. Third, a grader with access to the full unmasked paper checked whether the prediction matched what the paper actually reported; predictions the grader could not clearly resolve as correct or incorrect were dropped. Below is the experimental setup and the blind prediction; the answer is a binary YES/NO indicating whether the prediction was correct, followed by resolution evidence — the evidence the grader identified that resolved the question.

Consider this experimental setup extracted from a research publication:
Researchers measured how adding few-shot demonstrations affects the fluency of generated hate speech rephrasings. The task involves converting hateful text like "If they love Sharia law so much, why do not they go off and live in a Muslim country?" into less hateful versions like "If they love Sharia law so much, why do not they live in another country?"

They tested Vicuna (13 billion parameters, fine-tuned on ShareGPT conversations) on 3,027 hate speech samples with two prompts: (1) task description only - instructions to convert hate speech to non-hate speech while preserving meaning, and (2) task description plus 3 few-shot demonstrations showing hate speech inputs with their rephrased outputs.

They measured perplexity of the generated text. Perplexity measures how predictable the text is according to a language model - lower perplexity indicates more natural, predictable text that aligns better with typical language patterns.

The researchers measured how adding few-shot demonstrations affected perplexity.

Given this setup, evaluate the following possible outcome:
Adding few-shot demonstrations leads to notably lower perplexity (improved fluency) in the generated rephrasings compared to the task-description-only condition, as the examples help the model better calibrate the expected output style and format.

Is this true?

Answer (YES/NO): NO